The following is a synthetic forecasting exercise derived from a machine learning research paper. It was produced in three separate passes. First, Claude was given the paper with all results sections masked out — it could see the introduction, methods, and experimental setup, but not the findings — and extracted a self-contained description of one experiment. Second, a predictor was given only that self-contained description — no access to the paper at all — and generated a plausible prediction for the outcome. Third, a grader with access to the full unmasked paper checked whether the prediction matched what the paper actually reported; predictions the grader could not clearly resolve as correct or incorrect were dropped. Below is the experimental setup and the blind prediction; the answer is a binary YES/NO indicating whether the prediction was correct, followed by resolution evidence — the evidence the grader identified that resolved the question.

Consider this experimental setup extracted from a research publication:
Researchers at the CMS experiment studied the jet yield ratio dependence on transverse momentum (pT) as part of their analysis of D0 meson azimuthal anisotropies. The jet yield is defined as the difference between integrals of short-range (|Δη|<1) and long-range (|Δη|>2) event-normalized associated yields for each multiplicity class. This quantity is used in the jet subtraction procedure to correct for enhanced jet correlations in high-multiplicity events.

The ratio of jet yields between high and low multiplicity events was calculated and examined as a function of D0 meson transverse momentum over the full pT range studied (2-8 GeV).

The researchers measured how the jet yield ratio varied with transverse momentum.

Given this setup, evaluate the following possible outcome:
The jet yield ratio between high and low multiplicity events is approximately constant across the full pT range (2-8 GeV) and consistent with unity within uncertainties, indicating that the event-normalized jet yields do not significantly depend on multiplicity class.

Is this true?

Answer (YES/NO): NO